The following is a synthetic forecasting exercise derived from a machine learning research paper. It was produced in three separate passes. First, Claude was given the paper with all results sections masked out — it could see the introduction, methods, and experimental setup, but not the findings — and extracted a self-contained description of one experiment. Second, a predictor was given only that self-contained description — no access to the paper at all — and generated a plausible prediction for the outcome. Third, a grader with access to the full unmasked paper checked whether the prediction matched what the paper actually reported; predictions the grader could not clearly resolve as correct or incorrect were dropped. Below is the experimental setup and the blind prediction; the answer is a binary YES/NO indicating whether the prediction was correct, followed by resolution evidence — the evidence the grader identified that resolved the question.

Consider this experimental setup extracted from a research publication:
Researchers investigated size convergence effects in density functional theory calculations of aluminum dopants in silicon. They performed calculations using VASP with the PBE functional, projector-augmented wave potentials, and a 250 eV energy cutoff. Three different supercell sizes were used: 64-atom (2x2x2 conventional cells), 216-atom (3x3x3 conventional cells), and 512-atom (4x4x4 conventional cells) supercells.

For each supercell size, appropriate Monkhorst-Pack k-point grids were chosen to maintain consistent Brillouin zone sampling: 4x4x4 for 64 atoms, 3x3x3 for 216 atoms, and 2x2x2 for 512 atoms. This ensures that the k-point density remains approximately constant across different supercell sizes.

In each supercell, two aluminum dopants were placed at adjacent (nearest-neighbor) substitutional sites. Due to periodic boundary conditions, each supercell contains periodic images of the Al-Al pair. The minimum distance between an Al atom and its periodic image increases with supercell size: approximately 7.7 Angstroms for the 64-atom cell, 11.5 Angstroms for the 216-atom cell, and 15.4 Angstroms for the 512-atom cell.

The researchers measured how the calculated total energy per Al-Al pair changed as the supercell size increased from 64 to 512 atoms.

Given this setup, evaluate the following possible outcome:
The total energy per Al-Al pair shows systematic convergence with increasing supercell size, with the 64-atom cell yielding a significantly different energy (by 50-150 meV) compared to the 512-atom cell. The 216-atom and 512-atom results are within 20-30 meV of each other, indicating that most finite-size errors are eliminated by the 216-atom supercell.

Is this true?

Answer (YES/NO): NO